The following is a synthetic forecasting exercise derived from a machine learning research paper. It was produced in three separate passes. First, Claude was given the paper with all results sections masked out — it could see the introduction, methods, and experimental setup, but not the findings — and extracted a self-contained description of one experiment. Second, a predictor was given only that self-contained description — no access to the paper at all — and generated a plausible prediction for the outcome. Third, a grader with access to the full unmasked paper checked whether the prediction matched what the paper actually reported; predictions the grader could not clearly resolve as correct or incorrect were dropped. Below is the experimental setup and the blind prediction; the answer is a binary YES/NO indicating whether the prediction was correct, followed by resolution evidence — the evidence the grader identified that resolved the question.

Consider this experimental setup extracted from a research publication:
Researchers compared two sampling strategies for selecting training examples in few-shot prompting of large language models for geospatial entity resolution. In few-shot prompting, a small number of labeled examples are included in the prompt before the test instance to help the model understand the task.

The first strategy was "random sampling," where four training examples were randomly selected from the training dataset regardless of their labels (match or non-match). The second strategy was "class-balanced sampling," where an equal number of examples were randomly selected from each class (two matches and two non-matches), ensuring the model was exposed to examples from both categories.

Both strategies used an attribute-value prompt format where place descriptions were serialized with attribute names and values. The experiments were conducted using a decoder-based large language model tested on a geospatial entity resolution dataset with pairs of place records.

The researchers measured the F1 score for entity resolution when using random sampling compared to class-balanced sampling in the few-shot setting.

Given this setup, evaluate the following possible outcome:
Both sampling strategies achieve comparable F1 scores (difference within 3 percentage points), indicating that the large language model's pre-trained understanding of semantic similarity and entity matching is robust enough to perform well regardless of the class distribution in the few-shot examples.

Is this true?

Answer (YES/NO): NO